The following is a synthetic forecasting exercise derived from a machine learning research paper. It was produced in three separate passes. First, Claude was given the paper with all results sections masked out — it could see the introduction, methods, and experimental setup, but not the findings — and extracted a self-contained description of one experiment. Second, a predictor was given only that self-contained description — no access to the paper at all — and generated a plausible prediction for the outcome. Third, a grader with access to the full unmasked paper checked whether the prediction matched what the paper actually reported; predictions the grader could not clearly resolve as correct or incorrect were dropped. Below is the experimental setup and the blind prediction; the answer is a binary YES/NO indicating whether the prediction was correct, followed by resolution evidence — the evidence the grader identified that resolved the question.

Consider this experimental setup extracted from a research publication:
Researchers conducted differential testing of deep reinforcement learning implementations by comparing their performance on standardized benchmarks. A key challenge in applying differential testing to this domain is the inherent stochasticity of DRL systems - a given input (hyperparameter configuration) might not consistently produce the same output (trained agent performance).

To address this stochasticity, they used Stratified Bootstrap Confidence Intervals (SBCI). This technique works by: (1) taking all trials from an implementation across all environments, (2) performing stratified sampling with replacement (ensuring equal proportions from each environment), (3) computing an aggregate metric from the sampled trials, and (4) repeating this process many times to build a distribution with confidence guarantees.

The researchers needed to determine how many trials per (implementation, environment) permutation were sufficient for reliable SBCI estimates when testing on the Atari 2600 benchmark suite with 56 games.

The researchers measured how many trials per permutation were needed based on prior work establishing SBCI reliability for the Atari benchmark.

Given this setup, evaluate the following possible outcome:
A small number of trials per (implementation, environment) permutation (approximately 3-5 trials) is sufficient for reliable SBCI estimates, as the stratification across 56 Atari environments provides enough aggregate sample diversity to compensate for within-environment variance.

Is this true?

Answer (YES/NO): YES